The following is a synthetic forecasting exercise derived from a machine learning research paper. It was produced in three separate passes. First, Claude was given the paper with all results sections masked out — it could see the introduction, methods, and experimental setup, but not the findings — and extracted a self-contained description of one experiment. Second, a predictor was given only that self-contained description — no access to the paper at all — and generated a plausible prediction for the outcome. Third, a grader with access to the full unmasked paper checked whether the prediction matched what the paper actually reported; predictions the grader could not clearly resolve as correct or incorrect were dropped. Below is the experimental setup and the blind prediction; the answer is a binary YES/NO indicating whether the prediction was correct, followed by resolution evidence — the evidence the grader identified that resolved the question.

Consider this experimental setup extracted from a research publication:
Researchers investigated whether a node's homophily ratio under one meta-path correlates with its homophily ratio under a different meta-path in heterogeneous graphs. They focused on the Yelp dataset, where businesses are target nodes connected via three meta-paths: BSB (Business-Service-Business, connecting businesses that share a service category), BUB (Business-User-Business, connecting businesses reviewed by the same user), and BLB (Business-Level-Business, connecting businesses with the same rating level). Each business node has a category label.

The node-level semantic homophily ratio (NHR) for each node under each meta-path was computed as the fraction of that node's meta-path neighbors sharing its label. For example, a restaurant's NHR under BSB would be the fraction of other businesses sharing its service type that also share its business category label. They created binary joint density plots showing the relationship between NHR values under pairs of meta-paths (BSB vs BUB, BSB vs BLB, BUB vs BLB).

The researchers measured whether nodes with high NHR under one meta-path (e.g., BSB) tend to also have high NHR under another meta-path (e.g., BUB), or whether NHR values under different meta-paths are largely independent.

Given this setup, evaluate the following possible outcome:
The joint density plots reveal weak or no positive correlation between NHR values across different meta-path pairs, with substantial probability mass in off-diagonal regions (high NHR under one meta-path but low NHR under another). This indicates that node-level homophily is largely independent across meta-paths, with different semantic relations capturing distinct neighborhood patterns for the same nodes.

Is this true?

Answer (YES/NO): YES